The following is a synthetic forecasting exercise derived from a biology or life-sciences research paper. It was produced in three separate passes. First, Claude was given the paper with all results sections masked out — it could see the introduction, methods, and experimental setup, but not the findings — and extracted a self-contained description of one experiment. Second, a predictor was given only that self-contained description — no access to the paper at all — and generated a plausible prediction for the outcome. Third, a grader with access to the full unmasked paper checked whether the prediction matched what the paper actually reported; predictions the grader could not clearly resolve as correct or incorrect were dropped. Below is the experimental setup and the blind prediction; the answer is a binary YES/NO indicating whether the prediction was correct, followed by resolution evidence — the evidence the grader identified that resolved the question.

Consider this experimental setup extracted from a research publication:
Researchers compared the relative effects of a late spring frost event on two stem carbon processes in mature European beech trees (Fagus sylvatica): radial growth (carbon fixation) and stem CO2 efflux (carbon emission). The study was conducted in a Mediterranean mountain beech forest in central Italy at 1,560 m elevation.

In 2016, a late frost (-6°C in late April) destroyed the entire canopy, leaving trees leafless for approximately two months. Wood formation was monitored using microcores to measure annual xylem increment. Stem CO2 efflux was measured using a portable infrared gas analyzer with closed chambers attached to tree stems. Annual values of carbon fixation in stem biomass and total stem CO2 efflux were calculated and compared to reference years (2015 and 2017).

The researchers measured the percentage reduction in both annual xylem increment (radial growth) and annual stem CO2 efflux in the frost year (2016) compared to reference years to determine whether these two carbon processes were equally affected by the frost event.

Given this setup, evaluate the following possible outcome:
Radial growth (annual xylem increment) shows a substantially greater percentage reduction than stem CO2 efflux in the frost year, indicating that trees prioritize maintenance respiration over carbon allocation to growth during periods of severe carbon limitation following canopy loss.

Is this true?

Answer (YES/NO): YES